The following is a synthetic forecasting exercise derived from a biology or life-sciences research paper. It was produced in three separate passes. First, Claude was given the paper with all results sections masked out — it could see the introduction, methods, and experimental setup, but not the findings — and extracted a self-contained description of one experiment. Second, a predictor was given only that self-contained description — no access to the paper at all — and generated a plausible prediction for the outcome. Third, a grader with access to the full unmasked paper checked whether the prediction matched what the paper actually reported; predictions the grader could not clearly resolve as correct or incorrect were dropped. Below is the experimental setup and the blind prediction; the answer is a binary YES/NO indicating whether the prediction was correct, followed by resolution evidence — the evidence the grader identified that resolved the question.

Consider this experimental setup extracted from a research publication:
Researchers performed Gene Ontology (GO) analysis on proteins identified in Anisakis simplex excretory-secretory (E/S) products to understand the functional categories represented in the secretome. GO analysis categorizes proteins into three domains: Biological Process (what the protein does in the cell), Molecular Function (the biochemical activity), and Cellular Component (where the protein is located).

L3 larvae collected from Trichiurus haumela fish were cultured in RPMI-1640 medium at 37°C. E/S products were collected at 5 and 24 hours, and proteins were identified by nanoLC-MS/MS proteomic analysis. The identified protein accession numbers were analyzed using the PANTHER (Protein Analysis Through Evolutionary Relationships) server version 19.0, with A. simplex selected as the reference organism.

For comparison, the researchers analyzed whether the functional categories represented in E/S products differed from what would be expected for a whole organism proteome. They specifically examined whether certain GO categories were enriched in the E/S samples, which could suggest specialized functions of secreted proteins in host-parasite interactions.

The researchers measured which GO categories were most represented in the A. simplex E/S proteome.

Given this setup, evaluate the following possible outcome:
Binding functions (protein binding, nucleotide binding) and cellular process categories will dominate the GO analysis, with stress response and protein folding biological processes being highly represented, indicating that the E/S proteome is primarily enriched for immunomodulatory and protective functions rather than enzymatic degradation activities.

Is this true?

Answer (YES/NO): NO